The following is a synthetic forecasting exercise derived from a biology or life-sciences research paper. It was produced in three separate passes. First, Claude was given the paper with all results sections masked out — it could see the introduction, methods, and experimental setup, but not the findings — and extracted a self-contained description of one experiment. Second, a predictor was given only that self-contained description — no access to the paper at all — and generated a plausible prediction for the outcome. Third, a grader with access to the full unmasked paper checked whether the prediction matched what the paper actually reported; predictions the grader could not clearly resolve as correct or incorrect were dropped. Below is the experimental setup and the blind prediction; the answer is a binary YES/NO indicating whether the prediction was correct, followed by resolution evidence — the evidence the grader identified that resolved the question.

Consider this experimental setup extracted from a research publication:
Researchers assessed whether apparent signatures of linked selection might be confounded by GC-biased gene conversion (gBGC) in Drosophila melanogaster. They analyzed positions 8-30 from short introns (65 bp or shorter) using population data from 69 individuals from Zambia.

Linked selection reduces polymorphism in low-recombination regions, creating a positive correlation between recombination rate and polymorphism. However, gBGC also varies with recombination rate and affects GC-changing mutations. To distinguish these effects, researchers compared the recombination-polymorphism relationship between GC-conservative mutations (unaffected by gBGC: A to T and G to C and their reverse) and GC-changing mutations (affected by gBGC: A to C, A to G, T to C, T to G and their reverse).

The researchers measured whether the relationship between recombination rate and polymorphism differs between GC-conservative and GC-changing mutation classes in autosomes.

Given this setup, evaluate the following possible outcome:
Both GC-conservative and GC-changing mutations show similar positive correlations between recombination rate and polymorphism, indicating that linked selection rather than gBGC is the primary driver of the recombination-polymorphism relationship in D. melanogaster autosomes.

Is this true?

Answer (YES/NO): NO